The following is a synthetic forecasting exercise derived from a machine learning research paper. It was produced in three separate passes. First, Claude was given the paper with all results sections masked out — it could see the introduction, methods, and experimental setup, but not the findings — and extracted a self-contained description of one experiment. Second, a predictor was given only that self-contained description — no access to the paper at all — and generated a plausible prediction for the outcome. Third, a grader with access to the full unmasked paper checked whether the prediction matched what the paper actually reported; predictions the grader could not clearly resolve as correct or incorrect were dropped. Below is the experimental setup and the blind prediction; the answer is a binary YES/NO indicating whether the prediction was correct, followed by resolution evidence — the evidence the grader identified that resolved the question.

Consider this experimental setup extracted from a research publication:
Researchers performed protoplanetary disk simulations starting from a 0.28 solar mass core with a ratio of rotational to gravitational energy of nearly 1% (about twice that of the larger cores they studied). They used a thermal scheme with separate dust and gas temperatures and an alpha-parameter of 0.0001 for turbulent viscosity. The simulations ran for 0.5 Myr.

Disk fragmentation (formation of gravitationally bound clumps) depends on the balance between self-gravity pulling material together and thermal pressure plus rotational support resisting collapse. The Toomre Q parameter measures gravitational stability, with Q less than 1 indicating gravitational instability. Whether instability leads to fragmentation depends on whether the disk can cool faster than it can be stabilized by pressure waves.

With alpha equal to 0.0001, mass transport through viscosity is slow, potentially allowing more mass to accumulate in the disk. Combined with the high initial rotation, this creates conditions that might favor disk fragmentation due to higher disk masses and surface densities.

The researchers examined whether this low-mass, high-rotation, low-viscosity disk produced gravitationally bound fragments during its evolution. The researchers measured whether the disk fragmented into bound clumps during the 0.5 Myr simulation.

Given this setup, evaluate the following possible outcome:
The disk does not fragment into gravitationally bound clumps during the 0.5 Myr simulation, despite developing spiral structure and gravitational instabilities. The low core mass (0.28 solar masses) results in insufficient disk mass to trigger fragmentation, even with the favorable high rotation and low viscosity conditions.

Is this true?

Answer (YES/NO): NO